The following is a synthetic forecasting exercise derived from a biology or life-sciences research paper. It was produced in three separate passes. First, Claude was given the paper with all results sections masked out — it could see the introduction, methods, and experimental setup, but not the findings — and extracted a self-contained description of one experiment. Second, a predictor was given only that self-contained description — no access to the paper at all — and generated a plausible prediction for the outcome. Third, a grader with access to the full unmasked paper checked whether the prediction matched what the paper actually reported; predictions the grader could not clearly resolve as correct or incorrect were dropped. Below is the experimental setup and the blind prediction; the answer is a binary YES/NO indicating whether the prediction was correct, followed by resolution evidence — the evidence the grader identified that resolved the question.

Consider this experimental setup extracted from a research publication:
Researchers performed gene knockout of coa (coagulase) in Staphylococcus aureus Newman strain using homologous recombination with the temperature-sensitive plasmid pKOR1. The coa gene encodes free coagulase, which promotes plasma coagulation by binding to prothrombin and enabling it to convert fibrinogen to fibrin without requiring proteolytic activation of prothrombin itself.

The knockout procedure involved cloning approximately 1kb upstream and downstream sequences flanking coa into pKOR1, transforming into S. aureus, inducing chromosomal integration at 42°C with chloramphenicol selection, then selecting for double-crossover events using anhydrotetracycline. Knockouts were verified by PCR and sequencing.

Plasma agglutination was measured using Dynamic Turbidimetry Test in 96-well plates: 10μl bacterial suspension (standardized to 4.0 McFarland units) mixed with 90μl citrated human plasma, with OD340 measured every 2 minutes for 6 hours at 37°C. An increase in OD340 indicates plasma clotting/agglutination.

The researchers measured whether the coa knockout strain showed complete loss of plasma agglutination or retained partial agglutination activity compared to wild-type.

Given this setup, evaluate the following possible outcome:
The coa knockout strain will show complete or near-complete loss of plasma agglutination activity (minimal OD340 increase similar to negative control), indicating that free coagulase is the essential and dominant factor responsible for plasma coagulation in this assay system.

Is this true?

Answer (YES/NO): YES